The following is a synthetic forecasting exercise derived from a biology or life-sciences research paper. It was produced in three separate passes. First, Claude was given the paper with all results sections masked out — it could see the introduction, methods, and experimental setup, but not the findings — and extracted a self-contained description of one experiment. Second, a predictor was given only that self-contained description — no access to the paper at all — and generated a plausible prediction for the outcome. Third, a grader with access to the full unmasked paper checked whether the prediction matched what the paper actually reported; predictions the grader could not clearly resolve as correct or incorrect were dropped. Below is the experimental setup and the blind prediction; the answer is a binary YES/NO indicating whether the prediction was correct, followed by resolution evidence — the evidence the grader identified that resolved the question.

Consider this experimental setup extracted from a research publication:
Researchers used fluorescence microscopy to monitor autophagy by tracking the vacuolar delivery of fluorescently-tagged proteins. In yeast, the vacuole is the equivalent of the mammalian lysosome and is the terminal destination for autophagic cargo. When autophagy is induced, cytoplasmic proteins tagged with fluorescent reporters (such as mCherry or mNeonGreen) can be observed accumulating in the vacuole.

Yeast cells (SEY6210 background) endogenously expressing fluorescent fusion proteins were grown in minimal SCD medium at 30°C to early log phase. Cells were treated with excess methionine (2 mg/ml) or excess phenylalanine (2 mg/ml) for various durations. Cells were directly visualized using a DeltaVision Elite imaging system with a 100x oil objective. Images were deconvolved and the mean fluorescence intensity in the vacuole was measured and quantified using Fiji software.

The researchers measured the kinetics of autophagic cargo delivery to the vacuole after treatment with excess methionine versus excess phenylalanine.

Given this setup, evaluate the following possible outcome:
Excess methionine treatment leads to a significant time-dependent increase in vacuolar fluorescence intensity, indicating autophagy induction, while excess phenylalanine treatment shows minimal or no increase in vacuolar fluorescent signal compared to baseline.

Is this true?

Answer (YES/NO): NO